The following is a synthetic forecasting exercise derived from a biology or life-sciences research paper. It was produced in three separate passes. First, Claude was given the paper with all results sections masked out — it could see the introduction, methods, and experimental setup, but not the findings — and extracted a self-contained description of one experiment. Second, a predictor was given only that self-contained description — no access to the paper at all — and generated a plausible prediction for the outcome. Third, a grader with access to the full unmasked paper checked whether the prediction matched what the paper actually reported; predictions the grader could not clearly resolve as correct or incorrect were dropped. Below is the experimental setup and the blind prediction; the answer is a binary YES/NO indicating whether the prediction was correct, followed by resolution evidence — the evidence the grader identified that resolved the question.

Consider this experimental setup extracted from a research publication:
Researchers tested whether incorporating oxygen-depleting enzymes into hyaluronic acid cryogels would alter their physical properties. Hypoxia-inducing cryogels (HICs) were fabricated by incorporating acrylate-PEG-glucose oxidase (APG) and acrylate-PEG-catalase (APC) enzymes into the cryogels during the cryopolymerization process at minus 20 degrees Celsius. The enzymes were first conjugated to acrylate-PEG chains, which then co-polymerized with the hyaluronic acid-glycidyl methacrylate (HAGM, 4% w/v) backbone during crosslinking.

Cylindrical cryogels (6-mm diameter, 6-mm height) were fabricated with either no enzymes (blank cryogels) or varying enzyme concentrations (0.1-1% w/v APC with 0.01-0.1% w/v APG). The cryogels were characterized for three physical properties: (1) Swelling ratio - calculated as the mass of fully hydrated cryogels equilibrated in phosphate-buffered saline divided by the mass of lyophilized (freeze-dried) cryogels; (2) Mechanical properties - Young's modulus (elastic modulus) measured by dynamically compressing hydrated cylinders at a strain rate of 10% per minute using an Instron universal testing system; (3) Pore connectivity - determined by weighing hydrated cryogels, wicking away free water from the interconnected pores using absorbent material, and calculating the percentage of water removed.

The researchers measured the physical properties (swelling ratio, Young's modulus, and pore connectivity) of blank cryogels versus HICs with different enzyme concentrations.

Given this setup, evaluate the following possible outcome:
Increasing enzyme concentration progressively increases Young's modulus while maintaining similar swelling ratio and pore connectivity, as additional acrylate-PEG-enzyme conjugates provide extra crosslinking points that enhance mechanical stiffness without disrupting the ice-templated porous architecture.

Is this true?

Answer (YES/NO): NO